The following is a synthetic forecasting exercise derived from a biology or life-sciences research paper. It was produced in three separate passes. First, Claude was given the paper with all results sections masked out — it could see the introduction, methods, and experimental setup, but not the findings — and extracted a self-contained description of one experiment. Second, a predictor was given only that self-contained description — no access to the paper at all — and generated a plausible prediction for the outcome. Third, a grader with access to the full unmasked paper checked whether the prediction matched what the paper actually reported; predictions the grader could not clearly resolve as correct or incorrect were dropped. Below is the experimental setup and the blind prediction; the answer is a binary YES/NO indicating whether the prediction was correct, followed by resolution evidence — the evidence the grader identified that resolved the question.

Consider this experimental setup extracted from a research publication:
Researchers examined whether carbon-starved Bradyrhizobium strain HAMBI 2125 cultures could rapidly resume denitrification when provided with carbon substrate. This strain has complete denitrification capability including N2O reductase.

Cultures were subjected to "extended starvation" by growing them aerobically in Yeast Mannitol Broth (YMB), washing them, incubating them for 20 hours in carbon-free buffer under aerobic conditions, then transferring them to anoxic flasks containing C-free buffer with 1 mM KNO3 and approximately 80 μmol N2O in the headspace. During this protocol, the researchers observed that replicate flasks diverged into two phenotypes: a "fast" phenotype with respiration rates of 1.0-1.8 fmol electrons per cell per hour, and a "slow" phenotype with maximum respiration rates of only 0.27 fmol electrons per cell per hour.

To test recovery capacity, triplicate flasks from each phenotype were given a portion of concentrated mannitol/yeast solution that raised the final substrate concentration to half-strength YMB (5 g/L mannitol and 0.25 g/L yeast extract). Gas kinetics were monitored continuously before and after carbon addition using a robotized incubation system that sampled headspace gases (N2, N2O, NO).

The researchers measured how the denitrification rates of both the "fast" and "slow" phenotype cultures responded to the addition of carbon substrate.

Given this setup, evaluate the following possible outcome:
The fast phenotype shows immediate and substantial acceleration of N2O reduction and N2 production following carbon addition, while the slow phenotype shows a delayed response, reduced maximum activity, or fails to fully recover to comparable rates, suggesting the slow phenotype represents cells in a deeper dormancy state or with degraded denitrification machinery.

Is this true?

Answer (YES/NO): NO